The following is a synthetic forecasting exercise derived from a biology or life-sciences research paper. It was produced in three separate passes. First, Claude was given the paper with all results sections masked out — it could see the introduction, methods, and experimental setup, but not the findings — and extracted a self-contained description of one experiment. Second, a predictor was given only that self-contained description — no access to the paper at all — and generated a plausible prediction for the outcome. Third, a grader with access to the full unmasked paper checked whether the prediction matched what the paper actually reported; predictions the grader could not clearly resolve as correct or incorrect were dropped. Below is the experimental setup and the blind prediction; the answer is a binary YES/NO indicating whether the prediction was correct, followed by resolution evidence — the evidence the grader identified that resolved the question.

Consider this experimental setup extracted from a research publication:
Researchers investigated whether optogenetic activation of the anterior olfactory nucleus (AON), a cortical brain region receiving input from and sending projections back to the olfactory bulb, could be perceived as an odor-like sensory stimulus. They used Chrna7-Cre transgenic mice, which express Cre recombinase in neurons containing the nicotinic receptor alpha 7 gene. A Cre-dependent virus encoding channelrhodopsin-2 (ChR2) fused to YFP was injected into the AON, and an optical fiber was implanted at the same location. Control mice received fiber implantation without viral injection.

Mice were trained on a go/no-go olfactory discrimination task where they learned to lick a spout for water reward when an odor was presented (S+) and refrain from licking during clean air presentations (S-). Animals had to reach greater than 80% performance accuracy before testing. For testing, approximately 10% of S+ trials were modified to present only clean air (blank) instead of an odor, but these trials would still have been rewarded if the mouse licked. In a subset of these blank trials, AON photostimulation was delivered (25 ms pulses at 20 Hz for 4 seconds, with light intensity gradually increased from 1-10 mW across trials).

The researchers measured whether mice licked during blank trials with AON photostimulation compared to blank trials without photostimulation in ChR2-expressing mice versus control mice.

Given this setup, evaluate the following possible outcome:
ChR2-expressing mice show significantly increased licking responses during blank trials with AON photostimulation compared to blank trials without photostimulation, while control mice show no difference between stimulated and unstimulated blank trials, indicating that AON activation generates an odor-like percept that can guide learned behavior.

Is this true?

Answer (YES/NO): NO